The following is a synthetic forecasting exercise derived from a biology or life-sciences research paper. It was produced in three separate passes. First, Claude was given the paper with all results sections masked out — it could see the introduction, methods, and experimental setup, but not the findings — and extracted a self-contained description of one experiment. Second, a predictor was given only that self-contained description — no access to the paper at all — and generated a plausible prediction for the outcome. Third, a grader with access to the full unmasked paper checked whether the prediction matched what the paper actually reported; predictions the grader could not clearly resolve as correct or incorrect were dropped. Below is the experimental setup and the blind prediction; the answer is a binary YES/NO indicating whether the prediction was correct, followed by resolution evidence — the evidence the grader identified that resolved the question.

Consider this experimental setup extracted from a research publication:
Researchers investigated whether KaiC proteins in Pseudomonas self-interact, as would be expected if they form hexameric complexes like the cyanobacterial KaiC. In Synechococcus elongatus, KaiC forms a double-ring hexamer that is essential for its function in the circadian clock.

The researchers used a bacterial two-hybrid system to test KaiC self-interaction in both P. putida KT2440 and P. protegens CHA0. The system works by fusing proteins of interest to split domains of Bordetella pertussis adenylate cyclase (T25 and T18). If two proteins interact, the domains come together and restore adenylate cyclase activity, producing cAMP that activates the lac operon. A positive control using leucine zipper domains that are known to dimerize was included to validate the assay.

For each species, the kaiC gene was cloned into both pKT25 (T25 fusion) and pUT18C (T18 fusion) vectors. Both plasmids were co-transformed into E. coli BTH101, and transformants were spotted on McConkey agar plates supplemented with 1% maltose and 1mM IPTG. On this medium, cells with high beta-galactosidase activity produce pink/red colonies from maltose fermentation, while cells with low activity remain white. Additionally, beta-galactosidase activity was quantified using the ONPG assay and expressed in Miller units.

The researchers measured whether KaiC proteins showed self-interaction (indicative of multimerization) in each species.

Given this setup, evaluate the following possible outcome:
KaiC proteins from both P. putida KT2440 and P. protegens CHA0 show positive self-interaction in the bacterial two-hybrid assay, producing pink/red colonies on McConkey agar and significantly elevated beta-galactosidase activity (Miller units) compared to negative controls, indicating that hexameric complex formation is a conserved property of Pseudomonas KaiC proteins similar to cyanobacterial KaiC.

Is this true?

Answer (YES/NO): YES